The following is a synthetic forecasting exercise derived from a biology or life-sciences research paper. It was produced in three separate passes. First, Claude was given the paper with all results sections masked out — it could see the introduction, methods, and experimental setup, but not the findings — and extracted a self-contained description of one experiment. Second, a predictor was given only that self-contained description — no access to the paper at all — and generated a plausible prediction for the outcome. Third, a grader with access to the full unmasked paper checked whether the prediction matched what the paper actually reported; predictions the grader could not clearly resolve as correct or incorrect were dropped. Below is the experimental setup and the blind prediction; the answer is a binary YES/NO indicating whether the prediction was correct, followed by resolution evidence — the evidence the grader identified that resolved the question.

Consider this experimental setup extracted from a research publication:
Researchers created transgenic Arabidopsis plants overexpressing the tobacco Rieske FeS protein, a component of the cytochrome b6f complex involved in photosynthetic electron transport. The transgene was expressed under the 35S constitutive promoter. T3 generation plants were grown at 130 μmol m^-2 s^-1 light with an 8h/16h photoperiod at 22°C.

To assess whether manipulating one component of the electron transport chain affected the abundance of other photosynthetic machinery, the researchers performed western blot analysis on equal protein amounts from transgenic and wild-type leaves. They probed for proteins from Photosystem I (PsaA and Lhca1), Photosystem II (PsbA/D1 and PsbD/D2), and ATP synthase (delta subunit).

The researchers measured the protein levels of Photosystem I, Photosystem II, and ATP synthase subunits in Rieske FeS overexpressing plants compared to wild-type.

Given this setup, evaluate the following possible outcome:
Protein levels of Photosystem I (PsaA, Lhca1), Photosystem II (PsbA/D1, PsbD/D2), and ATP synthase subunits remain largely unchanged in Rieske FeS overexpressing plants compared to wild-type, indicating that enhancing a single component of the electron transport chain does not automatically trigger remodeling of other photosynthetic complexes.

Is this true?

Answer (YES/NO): NO